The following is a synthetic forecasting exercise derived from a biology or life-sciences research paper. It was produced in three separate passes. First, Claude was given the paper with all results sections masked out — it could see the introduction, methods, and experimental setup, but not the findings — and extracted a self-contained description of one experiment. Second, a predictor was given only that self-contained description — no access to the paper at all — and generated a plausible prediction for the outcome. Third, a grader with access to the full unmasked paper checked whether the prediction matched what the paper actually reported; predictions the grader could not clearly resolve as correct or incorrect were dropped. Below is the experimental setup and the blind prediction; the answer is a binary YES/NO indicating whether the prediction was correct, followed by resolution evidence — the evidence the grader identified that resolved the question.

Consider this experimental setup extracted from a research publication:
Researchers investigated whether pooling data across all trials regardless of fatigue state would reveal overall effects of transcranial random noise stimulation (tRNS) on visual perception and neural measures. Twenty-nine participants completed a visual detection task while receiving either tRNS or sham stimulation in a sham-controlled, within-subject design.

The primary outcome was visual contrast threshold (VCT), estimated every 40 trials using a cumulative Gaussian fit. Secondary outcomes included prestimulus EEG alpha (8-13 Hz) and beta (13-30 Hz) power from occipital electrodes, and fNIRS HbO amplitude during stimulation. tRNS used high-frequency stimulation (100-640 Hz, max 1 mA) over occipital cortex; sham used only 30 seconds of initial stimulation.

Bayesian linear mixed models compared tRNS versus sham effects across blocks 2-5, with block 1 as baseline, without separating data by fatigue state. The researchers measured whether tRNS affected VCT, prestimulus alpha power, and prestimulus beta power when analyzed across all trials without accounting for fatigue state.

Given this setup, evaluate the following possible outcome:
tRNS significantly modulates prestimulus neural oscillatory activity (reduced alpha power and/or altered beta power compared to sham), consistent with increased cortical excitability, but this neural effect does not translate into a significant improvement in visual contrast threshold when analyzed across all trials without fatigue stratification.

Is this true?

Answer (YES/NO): NO